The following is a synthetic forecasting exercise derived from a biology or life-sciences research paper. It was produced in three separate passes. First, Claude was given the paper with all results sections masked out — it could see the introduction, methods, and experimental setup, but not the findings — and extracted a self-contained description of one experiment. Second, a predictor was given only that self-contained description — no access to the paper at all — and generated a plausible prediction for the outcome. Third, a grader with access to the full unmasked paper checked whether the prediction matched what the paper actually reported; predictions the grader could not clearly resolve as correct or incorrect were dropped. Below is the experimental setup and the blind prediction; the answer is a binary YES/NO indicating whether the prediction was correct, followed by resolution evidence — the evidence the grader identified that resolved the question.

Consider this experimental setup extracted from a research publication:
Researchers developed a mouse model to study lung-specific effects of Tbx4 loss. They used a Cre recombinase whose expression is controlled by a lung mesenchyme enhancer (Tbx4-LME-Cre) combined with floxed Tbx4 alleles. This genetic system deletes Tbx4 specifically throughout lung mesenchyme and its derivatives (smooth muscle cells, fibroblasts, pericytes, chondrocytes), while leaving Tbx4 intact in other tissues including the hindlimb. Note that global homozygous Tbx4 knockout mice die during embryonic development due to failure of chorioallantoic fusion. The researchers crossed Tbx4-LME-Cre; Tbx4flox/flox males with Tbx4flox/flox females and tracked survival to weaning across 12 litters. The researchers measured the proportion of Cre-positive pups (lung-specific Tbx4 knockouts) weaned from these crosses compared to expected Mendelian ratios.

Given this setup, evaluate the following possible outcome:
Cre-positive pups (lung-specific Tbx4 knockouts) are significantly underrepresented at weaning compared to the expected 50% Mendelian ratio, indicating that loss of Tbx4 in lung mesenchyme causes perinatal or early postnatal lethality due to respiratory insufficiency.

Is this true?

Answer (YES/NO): NO